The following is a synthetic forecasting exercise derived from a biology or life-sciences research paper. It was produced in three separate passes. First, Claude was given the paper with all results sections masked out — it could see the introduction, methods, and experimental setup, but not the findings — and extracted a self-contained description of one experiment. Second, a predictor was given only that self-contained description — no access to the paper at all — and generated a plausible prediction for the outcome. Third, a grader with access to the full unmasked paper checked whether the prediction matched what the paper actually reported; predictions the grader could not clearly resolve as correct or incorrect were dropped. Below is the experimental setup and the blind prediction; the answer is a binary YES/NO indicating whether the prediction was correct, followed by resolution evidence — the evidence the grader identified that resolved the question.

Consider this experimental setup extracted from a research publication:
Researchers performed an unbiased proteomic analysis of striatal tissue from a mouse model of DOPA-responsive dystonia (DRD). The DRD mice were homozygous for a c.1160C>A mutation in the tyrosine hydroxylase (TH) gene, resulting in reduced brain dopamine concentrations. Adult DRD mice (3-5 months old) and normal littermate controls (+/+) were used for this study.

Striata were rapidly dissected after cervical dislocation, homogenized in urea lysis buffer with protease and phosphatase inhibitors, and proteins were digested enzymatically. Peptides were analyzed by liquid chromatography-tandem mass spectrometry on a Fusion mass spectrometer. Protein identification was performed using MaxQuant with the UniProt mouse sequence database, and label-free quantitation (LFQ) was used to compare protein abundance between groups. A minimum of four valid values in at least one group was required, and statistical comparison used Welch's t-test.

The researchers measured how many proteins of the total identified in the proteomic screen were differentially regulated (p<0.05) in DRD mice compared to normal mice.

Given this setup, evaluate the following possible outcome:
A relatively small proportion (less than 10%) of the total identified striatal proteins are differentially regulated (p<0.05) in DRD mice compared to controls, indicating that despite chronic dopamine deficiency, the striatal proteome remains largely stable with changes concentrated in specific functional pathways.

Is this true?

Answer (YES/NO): YES